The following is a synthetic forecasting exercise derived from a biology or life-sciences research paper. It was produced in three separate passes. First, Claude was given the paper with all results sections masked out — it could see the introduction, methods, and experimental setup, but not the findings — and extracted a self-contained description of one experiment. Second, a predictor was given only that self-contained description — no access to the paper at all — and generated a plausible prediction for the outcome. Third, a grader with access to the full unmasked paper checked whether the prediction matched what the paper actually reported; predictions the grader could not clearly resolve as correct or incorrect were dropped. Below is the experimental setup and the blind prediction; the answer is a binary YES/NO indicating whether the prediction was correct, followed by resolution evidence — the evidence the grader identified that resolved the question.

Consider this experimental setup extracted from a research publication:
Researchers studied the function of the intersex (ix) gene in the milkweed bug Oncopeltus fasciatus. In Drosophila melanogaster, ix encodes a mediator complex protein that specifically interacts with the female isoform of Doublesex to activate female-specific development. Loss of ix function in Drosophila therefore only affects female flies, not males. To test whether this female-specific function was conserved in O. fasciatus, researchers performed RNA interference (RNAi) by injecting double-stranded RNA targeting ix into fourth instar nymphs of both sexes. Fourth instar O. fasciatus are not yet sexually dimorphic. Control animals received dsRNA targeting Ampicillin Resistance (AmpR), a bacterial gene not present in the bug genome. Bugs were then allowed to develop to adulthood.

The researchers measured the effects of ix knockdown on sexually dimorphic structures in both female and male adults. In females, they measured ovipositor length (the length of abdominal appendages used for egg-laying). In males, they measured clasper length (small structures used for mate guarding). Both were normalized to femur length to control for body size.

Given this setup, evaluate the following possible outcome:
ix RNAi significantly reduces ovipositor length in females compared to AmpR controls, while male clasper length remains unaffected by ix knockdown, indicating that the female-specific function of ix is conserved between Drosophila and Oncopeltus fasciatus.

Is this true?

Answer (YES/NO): NO